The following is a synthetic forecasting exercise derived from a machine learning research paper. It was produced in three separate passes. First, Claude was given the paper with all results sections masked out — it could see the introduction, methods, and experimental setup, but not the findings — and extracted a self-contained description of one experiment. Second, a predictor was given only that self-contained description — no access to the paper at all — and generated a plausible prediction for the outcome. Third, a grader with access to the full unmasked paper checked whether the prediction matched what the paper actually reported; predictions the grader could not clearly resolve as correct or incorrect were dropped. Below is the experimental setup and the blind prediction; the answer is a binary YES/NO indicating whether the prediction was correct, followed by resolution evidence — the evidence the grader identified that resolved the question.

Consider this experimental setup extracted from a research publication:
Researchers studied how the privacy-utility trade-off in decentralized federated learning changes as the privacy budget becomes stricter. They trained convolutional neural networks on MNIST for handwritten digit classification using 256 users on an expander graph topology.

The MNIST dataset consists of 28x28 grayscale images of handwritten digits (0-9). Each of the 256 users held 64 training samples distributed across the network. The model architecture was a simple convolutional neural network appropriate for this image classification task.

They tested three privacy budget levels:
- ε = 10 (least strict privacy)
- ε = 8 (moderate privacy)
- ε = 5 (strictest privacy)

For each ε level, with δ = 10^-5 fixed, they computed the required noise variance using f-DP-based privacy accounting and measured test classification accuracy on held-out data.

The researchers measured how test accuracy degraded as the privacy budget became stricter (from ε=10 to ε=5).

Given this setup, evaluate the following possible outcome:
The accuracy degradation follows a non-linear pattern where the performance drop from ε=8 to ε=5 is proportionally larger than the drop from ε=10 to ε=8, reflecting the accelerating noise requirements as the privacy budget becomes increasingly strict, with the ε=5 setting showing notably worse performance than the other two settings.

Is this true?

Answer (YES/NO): YES